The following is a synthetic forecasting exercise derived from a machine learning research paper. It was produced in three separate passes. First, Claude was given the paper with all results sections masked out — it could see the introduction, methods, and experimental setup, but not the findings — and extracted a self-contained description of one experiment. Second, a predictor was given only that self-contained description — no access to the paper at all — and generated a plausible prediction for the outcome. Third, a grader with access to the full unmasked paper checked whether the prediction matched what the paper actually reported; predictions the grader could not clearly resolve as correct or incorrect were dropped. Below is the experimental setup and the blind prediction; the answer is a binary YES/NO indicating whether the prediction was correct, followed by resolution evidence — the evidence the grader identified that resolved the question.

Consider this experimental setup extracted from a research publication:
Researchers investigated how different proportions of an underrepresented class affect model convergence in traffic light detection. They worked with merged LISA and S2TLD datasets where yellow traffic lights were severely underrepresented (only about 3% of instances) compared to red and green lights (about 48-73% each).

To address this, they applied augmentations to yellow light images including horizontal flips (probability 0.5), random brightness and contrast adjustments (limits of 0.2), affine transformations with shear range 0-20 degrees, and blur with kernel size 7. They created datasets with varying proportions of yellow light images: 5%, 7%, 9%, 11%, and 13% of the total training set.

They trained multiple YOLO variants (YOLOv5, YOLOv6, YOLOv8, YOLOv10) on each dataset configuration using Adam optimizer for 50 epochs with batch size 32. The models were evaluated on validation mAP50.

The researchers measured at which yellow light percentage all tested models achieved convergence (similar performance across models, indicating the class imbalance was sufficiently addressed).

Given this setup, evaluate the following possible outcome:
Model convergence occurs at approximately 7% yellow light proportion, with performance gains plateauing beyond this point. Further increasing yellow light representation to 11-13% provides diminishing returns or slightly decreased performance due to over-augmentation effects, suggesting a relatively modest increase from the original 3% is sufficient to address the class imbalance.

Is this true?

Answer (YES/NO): NO